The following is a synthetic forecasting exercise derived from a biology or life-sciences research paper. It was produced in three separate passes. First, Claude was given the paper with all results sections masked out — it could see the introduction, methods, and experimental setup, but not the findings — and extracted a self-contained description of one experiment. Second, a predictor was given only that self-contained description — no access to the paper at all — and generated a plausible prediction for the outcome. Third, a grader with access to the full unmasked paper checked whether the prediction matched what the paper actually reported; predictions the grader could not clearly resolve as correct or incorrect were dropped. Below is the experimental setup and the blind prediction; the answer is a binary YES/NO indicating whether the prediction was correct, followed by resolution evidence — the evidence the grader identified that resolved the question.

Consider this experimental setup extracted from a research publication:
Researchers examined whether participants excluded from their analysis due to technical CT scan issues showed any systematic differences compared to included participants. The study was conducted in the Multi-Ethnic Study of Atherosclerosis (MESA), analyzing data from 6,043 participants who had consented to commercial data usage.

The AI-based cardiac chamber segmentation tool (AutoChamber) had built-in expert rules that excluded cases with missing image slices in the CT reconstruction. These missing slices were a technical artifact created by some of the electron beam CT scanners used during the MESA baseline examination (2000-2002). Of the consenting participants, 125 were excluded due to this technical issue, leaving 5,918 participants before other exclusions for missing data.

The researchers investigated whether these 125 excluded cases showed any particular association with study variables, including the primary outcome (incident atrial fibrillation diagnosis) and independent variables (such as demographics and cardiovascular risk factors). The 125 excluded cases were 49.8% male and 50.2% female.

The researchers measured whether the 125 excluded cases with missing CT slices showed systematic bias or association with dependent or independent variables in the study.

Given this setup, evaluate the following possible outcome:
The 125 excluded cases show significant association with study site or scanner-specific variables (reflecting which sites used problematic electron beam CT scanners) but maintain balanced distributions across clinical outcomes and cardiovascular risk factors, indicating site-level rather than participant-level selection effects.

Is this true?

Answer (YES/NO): NO